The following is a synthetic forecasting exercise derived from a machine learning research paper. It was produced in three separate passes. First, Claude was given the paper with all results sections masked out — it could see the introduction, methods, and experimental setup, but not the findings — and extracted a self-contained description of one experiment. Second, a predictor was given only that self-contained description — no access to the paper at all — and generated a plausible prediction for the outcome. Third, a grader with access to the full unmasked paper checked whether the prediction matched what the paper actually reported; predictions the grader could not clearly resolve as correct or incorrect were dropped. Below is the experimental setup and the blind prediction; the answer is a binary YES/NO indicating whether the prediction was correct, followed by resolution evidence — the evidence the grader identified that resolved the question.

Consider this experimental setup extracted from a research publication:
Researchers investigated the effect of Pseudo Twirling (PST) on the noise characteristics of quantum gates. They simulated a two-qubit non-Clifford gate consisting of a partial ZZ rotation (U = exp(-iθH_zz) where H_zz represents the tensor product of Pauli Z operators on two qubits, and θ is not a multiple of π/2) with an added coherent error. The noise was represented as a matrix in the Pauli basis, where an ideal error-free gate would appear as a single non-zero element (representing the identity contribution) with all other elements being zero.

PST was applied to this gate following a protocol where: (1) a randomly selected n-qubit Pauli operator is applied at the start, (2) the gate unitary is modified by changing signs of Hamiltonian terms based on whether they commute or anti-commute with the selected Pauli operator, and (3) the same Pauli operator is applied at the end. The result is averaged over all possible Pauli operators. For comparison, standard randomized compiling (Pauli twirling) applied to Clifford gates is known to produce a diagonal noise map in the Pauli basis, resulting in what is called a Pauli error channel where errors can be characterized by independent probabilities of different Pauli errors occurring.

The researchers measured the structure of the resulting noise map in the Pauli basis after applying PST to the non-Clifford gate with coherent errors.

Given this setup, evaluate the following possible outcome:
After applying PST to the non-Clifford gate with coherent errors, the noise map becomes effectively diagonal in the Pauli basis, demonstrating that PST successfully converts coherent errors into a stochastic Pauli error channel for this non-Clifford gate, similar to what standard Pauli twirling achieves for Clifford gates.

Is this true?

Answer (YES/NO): NO